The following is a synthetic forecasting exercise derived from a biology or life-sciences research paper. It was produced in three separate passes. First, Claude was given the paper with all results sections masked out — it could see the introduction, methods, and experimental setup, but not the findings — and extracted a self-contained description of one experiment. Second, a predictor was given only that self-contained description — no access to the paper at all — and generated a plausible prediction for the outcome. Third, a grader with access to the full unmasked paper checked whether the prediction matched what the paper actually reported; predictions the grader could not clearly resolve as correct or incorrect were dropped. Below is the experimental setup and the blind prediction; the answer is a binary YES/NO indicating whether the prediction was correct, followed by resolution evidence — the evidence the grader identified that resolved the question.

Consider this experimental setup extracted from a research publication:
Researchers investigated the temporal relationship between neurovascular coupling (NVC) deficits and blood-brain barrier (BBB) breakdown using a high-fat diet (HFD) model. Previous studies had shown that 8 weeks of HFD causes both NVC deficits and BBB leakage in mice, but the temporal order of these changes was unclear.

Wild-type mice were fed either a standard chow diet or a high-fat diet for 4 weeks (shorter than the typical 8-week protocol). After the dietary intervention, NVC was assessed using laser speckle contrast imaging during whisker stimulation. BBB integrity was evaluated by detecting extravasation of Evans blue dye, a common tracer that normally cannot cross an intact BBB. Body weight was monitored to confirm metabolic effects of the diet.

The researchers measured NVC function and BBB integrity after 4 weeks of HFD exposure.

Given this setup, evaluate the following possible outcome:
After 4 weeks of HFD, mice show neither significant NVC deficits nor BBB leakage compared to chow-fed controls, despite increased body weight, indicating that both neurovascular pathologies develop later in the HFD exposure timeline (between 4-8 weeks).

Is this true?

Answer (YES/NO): NO